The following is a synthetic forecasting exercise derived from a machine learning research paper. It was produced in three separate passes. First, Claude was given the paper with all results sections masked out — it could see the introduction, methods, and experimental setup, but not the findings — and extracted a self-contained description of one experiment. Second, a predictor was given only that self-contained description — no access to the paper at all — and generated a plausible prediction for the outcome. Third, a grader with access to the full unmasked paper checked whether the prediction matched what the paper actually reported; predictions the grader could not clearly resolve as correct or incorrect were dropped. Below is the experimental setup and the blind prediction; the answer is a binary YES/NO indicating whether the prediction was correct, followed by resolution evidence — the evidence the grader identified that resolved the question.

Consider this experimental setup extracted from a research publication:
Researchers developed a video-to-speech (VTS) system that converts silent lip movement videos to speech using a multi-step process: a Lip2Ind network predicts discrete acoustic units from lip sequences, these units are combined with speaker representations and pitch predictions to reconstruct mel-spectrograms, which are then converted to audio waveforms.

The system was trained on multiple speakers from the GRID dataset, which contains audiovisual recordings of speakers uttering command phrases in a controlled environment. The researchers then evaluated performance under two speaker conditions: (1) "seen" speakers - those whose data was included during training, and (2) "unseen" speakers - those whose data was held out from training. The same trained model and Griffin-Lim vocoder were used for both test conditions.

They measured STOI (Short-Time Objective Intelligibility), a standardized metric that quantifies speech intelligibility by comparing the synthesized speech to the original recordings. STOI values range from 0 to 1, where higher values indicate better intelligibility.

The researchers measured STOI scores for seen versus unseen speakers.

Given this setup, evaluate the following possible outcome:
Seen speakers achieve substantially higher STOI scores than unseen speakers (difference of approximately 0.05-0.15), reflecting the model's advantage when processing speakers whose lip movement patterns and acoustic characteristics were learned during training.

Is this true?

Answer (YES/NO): YES